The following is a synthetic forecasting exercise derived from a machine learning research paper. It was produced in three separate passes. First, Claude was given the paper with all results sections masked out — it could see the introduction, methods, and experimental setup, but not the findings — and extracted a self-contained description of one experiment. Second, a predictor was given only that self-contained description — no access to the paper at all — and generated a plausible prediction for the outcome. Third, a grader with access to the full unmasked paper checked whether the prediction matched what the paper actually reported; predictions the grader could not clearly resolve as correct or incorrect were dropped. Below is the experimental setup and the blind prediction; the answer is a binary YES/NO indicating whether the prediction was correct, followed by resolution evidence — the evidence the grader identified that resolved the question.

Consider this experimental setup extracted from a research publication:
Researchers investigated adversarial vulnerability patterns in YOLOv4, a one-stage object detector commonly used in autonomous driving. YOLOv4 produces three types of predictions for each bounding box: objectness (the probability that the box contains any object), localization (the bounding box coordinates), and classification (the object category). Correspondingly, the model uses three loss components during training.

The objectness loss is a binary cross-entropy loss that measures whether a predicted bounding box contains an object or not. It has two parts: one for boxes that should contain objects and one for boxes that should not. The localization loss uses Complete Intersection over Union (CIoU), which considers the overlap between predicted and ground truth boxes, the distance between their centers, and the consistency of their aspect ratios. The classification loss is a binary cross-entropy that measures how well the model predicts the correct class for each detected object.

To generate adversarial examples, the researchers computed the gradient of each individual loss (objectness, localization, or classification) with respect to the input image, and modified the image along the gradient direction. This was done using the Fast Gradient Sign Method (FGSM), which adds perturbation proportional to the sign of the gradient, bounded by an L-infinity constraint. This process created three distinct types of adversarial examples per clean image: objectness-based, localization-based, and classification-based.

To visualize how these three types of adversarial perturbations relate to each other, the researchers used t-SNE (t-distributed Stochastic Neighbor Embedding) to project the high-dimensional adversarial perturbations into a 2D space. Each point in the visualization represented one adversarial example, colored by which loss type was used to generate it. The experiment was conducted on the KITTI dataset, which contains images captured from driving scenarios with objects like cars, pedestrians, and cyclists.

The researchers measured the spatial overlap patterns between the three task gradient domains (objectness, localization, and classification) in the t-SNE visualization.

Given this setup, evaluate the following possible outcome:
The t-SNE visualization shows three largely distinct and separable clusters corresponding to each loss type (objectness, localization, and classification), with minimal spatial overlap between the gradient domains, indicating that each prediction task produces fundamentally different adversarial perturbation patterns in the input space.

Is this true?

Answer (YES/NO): NO